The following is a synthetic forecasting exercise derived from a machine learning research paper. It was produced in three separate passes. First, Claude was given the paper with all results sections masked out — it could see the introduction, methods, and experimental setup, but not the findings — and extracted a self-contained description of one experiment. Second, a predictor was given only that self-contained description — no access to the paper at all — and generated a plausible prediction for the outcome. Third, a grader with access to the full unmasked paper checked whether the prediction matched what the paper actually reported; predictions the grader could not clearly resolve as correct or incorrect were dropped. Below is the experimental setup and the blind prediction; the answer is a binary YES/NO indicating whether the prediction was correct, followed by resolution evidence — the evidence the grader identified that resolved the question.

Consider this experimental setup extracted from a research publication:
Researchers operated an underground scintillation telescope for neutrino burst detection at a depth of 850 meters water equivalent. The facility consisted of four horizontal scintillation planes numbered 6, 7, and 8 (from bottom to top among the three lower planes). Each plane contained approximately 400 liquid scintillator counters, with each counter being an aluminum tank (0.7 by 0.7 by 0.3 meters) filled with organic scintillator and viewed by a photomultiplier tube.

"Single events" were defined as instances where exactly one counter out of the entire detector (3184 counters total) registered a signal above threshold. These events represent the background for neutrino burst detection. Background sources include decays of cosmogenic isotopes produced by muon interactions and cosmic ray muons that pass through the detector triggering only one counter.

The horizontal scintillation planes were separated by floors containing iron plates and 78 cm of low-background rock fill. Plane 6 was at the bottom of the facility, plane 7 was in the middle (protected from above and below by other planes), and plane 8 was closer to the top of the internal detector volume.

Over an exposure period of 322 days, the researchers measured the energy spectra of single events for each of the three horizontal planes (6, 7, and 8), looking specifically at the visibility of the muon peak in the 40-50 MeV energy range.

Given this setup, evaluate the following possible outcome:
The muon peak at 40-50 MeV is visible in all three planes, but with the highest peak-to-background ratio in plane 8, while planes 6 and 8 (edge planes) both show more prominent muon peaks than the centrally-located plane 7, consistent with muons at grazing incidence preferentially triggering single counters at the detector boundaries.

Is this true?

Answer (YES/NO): NO